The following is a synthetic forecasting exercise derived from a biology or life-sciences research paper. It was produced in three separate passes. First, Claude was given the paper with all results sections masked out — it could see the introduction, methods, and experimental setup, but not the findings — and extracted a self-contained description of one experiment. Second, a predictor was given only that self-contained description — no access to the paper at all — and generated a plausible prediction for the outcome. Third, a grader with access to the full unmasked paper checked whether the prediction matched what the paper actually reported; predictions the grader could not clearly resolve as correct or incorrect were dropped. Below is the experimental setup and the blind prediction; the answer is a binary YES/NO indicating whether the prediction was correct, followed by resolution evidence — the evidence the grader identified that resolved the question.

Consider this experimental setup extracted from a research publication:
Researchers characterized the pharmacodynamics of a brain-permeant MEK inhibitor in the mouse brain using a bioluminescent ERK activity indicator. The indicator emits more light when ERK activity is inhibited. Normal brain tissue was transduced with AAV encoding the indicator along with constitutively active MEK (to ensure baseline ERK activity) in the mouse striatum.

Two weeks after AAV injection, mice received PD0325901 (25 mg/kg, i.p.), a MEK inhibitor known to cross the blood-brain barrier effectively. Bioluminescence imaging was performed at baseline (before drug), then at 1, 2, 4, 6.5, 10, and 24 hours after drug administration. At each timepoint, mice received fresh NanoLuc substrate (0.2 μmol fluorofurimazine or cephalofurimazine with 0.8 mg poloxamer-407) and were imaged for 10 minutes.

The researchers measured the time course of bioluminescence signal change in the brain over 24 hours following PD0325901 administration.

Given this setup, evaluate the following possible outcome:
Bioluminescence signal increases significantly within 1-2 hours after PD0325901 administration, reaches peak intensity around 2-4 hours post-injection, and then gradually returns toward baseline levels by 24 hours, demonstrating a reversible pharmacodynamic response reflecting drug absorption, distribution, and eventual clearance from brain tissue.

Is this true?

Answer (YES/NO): YES